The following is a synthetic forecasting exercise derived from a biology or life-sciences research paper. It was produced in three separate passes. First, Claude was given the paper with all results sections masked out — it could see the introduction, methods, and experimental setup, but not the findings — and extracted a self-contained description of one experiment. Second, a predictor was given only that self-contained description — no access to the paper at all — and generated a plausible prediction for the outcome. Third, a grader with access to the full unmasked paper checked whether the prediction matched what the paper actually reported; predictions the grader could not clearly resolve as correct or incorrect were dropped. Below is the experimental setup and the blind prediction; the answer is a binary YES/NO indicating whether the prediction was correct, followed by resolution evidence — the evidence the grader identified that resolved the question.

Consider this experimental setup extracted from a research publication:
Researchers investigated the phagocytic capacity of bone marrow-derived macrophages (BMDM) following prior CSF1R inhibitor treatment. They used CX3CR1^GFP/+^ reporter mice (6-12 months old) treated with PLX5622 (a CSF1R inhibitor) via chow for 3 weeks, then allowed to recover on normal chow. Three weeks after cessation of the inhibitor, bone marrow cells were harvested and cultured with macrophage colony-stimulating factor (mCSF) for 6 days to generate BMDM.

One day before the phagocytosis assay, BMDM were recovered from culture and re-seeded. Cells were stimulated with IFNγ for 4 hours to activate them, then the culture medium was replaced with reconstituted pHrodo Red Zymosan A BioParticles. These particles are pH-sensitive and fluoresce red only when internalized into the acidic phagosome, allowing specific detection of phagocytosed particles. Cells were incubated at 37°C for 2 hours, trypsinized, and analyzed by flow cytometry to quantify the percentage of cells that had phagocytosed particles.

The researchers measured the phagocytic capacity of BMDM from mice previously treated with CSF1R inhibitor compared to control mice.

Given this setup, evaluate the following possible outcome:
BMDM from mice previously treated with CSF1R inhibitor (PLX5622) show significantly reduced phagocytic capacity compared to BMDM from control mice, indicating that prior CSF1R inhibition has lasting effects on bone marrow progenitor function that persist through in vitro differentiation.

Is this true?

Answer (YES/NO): YES